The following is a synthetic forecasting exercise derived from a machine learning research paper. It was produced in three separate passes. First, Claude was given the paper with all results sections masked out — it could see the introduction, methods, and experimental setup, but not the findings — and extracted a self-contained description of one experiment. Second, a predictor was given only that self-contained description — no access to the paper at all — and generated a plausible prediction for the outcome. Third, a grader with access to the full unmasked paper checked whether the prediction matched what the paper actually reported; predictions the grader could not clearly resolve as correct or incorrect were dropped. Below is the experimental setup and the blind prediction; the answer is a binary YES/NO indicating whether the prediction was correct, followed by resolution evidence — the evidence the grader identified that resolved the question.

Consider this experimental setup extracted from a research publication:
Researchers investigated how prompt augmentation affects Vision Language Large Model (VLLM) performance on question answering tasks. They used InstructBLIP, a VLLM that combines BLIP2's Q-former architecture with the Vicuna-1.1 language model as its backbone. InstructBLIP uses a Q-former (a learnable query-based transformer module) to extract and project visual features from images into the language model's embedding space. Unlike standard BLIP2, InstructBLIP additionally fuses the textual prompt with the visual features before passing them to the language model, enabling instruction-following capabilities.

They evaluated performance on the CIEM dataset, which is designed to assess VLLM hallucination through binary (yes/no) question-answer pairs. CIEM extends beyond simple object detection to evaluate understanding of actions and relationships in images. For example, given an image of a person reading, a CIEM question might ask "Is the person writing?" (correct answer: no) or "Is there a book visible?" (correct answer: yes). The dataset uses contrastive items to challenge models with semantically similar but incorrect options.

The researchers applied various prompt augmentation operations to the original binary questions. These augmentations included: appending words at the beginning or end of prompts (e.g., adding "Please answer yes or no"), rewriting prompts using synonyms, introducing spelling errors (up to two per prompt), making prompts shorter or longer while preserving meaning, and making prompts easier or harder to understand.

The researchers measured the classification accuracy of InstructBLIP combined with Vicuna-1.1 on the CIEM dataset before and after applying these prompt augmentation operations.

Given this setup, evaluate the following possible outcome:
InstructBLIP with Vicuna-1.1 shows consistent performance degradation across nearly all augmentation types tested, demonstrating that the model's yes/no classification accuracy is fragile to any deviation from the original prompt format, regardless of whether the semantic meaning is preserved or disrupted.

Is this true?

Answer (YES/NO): YES